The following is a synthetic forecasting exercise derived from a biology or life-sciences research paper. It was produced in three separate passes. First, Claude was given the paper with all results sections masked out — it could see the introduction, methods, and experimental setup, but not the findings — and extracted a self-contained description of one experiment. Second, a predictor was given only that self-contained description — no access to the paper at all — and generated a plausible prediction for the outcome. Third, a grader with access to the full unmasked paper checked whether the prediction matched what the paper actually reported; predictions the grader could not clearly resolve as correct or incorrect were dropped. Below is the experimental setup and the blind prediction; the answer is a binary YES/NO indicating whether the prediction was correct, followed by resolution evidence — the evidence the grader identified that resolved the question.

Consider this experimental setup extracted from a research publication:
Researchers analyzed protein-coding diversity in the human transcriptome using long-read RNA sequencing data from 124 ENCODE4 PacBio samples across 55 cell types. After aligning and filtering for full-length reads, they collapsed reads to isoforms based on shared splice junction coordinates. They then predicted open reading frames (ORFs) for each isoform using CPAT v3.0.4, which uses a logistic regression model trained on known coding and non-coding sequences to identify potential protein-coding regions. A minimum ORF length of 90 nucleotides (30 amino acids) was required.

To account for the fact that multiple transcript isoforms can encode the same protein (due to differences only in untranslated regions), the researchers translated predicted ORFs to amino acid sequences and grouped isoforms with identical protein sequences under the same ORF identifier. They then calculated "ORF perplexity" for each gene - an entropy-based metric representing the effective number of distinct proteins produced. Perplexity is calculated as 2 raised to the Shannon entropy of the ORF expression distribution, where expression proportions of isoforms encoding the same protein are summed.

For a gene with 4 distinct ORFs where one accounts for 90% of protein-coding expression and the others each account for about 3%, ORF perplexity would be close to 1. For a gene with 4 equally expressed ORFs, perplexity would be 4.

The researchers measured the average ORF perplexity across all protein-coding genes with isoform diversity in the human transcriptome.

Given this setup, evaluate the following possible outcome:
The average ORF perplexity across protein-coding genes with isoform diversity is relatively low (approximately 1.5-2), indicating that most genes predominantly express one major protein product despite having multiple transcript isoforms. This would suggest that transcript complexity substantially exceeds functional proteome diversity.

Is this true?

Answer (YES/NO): NO